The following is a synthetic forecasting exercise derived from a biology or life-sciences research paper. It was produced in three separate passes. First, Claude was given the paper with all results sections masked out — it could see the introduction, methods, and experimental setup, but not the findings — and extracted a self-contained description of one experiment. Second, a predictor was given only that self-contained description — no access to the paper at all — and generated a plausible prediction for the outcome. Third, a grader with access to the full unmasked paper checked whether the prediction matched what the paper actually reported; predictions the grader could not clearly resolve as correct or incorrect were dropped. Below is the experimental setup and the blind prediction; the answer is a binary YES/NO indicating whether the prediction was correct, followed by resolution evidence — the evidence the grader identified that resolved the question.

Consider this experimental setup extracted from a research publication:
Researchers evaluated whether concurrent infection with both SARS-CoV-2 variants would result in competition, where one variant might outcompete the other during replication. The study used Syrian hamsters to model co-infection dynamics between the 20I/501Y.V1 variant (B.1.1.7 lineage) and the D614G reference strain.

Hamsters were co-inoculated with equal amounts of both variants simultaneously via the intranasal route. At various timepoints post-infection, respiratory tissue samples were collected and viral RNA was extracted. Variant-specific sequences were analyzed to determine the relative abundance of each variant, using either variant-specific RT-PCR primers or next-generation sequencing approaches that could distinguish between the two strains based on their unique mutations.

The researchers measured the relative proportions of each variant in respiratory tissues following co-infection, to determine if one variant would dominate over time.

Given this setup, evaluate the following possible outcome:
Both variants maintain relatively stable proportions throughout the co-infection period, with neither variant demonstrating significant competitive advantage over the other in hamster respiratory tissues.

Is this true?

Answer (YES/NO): NO